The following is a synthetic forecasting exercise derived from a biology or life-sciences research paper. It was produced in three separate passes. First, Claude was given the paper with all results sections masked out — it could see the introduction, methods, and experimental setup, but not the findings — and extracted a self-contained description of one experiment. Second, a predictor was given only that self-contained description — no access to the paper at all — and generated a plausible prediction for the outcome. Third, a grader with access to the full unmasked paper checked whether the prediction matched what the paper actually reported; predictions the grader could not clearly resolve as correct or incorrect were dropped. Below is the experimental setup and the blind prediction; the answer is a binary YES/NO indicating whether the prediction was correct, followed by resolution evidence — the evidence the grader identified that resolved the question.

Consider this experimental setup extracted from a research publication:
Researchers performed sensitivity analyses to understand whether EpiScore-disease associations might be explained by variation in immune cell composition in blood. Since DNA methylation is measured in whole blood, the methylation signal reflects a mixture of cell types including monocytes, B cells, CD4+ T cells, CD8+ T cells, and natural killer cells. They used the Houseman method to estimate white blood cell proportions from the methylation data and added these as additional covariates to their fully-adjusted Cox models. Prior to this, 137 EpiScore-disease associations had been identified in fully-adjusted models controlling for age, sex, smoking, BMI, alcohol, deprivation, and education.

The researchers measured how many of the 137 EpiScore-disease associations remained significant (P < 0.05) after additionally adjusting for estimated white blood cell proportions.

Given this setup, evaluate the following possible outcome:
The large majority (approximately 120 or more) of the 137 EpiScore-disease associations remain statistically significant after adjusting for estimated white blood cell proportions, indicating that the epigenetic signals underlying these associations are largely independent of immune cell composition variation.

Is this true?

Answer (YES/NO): NO